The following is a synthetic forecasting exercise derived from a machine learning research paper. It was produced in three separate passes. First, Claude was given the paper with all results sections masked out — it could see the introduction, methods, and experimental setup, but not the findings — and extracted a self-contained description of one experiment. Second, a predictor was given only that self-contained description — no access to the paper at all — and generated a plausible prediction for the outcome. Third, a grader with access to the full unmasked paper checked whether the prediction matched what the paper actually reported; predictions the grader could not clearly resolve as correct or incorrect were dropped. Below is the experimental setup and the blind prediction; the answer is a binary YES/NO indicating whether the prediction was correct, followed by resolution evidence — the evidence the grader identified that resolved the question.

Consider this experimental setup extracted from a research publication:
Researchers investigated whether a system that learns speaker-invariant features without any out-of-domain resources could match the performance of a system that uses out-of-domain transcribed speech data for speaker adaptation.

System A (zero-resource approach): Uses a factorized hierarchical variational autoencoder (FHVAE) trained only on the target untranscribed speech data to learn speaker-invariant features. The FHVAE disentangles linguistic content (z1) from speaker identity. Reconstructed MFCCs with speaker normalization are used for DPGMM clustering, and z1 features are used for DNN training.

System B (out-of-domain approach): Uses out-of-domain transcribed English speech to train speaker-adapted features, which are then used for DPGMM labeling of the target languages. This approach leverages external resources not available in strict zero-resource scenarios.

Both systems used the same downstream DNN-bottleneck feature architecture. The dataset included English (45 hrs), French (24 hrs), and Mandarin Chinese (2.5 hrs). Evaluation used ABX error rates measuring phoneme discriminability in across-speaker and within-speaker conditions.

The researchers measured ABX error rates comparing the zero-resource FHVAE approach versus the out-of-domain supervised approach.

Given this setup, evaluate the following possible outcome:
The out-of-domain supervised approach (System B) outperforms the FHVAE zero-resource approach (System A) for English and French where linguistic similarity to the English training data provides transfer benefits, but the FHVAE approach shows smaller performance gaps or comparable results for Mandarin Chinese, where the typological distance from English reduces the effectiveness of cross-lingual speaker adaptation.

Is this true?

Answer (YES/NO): NO